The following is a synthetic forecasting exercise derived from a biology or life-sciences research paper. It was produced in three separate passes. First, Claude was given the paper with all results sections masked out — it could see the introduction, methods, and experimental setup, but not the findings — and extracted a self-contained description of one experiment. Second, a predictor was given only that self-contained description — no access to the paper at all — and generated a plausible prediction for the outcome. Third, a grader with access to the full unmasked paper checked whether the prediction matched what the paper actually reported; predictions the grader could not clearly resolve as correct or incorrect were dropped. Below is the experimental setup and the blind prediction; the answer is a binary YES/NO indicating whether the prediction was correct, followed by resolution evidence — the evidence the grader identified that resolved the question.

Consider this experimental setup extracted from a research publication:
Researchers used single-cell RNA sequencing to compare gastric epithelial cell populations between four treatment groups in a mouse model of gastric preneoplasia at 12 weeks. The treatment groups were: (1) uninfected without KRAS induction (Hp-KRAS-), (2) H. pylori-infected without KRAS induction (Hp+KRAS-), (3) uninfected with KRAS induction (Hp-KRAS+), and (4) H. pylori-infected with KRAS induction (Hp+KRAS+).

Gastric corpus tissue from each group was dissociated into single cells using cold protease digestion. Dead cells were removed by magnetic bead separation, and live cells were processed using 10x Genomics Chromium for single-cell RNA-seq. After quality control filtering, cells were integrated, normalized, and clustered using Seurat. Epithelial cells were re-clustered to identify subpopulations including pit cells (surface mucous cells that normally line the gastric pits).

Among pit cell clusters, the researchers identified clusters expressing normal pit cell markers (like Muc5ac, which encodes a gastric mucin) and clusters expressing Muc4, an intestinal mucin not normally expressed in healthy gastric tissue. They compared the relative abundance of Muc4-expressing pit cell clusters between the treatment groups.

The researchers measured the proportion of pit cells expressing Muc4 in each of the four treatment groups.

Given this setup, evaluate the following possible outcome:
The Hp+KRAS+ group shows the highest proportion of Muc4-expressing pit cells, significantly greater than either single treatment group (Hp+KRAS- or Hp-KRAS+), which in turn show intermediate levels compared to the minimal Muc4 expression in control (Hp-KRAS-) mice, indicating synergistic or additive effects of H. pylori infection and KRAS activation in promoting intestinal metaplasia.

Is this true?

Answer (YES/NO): NO